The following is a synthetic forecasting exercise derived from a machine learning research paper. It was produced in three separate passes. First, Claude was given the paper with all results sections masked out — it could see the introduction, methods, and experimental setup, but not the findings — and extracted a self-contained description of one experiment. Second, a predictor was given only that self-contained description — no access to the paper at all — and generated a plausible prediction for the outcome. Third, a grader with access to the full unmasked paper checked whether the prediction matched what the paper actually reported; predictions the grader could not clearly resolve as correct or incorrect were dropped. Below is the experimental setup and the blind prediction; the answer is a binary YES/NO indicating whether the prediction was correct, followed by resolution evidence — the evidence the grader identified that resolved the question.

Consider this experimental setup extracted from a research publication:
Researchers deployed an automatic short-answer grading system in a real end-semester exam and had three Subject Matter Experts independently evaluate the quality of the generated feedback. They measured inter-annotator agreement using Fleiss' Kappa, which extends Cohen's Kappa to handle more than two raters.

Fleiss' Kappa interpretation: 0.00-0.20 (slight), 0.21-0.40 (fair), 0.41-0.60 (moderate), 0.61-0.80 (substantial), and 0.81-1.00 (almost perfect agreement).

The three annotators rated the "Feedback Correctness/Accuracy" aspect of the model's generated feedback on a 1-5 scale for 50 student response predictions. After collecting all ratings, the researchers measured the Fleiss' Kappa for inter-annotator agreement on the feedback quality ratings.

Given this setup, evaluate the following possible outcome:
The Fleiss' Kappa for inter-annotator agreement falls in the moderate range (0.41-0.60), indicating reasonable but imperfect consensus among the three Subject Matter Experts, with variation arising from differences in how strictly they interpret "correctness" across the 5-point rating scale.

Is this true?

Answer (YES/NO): NO